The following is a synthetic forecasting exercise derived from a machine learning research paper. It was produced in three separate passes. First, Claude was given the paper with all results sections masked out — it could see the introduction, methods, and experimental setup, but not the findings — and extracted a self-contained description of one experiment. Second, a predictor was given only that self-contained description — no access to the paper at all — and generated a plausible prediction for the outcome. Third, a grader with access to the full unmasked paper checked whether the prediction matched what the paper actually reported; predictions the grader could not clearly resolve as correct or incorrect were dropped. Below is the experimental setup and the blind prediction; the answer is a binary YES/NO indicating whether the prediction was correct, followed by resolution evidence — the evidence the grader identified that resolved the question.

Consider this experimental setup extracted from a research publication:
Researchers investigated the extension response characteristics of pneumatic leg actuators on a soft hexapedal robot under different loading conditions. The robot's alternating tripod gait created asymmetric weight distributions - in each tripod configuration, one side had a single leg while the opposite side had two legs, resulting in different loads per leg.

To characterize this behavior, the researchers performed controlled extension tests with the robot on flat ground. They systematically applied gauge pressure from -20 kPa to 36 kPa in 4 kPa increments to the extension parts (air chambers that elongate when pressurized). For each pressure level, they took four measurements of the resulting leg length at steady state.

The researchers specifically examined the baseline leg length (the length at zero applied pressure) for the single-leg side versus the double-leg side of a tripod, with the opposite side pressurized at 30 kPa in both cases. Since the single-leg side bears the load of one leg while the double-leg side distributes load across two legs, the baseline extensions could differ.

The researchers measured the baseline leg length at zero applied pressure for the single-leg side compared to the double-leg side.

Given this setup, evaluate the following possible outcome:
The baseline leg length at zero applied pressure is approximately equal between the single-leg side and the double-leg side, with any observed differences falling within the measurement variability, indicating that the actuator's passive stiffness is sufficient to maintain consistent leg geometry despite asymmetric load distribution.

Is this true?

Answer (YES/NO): NO